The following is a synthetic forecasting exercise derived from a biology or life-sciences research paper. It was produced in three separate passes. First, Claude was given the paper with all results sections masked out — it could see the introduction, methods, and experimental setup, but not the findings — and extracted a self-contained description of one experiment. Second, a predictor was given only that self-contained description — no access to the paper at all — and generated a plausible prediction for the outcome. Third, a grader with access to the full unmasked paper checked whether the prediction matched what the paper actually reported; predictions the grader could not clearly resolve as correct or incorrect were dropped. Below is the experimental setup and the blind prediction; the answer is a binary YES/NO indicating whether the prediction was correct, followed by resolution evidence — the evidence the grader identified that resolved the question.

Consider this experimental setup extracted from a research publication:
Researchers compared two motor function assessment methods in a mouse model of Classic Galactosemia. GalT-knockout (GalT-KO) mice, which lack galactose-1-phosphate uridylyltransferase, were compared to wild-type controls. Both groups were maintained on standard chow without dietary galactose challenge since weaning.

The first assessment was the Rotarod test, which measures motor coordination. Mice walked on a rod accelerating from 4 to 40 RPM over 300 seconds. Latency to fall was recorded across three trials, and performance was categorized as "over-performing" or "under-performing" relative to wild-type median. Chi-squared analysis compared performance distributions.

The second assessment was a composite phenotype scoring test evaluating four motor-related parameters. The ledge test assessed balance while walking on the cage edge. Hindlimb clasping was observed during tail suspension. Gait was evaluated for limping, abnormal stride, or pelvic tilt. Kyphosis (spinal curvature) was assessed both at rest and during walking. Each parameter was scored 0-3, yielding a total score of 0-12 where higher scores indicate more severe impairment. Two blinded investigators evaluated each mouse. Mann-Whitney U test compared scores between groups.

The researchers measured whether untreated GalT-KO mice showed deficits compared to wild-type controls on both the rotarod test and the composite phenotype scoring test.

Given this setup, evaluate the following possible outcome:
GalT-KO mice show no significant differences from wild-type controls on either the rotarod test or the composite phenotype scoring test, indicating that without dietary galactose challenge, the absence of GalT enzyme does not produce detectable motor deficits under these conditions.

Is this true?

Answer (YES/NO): NO